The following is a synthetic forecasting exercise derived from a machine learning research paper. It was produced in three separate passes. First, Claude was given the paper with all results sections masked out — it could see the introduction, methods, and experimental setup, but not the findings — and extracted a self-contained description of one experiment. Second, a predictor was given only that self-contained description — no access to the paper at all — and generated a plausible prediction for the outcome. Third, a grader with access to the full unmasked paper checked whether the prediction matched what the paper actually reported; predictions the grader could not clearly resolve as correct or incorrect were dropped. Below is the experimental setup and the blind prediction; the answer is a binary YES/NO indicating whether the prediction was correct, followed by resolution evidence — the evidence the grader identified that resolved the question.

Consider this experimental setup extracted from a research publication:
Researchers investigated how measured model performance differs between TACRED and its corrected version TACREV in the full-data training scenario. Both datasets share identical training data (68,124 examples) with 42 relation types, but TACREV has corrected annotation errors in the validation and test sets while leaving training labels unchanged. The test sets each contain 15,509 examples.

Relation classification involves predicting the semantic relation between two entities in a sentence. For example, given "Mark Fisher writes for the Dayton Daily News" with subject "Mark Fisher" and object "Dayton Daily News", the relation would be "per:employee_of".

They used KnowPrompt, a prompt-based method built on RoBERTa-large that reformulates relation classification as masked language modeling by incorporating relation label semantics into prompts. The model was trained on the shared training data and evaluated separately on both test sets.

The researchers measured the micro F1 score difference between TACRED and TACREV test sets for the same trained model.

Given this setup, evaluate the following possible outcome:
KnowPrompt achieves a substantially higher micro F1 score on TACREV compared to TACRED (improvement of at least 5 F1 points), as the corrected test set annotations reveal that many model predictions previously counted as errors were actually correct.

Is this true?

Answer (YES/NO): YES